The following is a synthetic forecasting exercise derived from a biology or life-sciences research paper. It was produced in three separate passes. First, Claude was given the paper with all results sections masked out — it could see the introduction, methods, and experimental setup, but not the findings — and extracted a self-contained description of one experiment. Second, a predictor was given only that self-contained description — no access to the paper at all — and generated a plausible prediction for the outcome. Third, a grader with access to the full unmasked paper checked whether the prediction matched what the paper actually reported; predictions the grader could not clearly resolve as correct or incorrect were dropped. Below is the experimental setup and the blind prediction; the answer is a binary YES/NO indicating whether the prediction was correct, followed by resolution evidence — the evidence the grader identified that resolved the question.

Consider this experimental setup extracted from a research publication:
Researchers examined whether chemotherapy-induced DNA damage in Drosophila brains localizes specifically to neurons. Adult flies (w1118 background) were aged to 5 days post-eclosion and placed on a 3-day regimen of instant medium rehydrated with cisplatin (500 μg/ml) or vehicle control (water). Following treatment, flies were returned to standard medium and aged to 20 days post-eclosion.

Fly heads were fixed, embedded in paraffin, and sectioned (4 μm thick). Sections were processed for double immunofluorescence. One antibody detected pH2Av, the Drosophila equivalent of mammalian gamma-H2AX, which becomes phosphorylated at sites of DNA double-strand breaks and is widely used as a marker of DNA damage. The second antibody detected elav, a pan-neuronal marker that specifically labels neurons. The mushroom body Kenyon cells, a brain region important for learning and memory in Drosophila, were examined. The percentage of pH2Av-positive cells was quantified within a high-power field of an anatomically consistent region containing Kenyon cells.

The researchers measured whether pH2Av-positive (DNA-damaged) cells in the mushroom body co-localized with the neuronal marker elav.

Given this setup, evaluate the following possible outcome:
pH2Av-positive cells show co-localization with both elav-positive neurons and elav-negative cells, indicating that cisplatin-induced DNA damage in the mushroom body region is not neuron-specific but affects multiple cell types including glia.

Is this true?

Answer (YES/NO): NO